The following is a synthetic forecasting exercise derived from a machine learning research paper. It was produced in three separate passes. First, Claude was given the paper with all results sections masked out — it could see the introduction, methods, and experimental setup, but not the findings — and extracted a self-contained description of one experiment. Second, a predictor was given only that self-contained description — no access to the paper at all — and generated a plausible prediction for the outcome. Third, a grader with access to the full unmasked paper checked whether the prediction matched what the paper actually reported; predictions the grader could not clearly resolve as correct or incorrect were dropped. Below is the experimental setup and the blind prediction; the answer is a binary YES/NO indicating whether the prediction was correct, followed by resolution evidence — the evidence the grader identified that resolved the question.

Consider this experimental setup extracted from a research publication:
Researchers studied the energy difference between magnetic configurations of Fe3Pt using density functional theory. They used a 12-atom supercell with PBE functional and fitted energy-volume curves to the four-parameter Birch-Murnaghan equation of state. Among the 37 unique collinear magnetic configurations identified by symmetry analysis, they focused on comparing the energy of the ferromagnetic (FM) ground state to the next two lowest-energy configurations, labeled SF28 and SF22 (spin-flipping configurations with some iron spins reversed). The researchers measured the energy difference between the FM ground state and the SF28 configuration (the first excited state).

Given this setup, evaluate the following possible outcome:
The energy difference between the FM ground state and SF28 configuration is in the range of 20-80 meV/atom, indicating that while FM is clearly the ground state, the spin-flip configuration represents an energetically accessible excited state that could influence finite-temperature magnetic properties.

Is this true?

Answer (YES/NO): NO